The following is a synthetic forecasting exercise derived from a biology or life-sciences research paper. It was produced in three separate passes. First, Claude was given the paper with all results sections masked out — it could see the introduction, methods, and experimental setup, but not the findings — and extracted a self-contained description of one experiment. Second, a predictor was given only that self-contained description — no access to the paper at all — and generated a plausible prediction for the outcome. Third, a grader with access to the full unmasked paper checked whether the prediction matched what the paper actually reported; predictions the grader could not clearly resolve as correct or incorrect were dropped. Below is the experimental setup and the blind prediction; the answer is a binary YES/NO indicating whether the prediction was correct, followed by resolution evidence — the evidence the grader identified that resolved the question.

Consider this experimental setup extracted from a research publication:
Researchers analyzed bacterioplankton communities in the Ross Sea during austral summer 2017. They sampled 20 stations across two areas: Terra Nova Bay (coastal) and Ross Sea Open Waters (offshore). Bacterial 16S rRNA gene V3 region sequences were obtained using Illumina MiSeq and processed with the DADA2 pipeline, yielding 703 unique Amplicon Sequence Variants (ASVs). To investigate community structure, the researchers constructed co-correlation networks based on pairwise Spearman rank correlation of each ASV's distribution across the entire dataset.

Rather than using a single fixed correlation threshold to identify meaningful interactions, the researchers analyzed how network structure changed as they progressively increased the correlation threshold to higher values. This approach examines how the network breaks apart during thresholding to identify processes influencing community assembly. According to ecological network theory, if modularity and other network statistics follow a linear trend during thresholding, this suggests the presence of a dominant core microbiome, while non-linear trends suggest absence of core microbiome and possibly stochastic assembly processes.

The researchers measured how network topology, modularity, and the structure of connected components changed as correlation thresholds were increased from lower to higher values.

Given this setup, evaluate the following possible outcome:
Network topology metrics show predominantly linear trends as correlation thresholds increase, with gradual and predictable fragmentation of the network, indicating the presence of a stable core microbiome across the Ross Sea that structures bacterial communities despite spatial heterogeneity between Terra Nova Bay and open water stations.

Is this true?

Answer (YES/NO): NO